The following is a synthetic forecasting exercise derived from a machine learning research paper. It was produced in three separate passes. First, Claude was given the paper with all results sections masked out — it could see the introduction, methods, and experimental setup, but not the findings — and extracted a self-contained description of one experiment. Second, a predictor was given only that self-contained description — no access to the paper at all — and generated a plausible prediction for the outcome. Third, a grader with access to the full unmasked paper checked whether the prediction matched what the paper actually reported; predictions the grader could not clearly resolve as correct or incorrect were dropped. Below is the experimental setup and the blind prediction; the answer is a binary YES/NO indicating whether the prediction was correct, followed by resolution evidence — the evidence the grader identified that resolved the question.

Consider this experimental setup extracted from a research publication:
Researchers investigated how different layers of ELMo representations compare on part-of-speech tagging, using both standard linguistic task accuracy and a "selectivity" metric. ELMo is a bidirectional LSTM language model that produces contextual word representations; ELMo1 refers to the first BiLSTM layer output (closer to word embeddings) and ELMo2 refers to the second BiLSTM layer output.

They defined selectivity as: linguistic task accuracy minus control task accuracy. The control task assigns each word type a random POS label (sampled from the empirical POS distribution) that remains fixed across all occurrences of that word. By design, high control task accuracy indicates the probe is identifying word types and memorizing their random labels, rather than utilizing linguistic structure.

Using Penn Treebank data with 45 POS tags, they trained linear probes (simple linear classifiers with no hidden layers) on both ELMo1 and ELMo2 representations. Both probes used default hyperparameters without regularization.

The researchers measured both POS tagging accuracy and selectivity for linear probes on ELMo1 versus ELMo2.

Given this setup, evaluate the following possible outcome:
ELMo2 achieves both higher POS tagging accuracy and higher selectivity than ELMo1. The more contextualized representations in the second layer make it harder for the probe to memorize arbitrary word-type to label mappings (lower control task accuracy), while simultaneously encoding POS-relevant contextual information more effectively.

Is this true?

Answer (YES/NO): NO